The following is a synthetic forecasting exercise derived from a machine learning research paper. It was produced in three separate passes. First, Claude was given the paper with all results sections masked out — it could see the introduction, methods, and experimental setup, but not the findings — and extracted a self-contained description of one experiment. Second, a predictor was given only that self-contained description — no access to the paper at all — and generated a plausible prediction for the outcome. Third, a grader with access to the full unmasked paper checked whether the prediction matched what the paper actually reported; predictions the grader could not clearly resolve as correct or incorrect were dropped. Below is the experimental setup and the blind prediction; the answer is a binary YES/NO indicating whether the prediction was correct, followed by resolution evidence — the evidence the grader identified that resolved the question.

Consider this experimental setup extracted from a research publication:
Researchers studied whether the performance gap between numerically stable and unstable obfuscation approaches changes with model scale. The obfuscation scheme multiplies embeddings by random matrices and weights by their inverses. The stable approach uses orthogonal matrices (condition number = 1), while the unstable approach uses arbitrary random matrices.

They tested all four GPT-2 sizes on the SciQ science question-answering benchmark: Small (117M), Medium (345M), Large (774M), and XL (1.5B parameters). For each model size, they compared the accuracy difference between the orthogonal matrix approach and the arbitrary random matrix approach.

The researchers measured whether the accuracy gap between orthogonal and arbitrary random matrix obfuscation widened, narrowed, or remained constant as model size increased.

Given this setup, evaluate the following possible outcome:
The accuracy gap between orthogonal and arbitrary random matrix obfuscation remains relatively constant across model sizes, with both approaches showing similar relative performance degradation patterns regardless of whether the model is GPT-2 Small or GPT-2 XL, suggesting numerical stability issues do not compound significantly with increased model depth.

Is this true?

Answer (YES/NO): YES